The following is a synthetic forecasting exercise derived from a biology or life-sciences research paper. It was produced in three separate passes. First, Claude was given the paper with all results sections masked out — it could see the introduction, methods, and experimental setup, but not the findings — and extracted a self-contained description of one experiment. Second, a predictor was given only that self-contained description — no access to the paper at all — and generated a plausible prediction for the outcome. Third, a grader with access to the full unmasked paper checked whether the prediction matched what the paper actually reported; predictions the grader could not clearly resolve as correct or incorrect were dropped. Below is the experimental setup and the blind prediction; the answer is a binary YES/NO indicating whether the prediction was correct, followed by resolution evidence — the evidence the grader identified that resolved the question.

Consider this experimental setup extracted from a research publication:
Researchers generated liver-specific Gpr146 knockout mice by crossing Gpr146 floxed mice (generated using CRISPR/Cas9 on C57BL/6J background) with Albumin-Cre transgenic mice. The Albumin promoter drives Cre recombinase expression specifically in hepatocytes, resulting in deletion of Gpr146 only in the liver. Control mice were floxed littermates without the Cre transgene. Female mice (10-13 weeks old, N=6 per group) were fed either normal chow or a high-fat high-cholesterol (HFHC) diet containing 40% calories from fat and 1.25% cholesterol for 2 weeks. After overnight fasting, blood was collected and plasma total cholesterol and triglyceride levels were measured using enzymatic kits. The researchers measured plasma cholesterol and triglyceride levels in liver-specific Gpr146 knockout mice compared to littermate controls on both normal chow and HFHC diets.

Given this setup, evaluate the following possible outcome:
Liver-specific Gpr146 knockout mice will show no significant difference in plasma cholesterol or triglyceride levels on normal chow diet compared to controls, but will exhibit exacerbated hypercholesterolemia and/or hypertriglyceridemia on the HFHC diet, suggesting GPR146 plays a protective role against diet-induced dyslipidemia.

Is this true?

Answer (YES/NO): NO